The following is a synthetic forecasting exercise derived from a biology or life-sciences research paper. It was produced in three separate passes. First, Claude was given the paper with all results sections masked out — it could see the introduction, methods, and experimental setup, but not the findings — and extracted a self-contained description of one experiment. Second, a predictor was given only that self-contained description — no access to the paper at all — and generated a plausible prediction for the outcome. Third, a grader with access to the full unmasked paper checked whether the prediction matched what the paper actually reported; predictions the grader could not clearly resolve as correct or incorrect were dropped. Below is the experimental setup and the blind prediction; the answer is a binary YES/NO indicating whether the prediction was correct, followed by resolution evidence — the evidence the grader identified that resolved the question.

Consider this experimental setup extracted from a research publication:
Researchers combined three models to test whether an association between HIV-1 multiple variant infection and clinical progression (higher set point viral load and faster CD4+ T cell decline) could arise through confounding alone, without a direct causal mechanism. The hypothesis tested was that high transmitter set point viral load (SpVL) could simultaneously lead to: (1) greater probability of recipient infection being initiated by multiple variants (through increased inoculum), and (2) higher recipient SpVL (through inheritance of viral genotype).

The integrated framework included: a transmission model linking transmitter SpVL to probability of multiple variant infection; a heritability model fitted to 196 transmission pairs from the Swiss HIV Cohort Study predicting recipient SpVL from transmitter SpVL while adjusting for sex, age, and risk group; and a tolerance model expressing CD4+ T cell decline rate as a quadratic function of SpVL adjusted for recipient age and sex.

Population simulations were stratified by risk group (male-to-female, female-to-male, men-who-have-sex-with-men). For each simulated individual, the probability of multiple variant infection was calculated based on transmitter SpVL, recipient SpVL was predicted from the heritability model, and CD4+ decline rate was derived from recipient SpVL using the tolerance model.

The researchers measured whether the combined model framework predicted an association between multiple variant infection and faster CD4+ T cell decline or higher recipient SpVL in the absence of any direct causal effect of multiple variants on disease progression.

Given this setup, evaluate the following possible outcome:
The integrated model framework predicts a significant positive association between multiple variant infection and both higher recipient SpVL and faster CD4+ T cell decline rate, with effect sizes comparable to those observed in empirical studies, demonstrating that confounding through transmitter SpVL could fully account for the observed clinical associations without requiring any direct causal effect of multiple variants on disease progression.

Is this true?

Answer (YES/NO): NO